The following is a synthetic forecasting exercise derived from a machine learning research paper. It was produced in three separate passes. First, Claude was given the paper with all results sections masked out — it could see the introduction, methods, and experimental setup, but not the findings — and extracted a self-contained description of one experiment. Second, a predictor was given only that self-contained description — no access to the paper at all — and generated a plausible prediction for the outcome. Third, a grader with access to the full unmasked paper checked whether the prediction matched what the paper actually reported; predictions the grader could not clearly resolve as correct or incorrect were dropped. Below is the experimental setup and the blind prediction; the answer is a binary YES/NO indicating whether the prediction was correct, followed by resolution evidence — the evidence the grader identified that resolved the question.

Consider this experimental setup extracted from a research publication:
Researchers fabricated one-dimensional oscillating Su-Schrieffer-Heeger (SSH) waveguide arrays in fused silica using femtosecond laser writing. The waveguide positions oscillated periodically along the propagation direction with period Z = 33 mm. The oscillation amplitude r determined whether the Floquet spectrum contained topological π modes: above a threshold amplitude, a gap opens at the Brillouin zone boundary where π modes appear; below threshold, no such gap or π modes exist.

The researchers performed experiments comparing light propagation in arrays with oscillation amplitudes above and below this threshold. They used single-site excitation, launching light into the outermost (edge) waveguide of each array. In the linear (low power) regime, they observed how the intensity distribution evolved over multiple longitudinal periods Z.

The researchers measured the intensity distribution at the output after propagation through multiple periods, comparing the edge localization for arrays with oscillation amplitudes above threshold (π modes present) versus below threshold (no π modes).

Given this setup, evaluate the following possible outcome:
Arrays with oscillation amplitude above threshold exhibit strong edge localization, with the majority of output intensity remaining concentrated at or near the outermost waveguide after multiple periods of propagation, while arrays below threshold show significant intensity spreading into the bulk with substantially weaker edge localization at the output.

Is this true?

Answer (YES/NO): YES